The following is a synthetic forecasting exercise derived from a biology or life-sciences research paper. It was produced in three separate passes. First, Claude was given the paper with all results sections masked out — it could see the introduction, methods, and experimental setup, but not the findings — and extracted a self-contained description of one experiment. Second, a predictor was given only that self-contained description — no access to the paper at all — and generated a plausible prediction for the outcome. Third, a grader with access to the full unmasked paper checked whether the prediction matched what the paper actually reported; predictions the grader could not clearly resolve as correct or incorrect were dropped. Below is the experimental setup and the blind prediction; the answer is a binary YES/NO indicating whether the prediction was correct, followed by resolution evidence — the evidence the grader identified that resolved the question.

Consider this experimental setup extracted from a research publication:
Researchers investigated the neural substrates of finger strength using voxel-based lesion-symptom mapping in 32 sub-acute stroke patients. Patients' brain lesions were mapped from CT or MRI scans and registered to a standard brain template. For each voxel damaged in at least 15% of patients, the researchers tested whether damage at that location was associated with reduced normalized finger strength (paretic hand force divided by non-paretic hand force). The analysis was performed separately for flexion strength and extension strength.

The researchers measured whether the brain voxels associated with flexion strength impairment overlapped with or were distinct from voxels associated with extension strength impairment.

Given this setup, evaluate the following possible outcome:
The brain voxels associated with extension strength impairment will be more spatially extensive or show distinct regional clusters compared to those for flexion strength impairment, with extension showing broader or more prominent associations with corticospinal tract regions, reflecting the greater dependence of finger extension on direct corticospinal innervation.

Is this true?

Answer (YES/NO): NO